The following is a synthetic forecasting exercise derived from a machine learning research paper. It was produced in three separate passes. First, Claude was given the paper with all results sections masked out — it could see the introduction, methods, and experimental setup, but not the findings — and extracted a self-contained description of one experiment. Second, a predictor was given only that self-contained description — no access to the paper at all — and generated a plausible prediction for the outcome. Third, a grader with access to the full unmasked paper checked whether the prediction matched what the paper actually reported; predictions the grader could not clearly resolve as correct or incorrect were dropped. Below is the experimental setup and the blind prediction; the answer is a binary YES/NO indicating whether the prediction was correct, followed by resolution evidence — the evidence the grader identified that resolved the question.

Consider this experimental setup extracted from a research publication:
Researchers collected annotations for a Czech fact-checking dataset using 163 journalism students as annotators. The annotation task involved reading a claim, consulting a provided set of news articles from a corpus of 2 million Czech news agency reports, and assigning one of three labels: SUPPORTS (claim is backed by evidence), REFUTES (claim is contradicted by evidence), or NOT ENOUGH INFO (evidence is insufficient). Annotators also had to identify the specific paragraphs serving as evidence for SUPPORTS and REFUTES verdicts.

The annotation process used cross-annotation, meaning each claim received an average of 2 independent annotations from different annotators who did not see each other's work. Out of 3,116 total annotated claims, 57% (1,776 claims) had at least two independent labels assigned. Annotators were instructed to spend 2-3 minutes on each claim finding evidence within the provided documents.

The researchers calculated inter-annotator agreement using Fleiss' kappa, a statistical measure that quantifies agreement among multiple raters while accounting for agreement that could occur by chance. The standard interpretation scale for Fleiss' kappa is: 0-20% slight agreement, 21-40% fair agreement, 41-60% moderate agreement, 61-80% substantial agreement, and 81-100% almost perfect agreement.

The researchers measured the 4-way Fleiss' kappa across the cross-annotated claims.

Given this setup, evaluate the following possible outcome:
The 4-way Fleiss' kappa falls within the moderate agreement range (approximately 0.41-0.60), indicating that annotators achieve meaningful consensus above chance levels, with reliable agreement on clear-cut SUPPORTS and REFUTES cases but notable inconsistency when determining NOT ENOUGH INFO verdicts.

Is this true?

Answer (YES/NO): NO